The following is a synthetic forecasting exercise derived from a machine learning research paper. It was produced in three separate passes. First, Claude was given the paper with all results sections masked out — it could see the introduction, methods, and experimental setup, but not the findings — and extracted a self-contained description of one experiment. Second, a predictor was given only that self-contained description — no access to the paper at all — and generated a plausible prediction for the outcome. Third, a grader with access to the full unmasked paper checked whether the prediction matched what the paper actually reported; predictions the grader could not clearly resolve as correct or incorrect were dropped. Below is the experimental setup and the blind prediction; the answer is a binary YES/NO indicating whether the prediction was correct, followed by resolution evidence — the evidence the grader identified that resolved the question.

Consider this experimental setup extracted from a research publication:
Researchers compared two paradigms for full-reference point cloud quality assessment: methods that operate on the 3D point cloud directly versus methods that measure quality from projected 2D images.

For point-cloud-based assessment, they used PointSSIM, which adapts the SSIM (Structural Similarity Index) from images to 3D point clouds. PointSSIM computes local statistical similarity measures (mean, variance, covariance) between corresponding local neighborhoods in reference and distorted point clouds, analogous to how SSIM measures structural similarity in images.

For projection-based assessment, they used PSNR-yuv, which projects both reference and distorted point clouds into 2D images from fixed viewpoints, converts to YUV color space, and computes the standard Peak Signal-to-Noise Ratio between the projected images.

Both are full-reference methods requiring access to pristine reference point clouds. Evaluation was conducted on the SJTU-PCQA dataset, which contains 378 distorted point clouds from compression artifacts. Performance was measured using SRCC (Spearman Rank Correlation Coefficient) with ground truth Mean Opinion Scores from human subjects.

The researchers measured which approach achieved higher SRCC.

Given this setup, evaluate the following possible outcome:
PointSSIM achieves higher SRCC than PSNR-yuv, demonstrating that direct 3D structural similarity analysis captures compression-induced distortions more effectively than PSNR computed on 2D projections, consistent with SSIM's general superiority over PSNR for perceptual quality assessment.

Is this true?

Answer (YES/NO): NO